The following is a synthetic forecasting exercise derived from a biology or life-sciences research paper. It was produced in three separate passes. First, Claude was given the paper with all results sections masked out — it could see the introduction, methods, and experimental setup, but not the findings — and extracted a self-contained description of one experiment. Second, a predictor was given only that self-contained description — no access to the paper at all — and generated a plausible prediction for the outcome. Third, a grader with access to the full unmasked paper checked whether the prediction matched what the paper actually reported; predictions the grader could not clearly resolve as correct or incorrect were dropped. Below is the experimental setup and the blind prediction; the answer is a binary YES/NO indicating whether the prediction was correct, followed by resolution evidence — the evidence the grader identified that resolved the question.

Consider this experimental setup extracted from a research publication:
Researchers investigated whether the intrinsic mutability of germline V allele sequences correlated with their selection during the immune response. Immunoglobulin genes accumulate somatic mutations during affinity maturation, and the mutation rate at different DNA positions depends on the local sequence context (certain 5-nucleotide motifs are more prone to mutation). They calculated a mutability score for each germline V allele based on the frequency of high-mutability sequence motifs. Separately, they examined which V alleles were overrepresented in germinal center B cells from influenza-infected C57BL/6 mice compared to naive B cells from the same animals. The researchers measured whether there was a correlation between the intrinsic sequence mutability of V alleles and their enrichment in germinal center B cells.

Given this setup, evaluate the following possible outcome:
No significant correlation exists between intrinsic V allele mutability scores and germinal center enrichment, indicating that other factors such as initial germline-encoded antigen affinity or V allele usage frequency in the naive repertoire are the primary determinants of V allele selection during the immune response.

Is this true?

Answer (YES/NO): NO